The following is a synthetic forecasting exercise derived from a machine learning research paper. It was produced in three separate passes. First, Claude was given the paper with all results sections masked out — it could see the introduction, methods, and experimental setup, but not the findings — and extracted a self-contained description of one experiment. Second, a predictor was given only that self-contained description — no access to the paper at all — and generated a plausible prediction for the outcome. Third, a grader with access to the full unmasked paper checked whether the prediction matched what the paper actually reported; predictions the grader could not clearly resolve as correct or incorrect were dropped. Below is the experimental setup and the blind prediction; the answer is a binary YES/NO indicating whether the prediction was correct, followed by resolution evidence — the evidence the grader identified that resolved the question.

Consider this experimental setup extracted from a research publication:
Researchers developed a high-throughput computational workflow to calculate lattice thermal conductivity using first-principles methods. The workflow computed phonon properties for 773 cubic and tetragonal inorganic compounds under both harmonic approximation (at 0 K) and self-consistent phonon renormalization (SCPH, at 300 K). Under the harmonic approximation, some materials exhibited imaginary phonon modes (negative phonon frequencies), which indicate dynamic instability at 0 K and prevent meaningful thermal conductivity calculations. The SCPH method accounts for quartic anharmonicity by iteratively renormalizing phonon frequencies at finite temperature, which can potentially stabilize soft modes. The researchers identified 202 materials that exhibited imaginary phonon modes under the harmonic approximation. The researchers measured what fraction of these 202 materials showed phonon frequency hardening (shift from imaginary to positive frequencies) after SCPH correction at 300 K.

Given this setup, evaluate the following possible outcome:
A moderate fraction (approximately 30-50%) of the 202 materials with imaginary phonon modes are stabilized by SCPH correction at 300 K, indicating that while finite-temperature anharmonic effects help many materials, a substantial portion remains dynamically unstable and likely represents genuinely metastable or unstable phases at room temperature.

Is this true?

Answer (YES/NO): NO